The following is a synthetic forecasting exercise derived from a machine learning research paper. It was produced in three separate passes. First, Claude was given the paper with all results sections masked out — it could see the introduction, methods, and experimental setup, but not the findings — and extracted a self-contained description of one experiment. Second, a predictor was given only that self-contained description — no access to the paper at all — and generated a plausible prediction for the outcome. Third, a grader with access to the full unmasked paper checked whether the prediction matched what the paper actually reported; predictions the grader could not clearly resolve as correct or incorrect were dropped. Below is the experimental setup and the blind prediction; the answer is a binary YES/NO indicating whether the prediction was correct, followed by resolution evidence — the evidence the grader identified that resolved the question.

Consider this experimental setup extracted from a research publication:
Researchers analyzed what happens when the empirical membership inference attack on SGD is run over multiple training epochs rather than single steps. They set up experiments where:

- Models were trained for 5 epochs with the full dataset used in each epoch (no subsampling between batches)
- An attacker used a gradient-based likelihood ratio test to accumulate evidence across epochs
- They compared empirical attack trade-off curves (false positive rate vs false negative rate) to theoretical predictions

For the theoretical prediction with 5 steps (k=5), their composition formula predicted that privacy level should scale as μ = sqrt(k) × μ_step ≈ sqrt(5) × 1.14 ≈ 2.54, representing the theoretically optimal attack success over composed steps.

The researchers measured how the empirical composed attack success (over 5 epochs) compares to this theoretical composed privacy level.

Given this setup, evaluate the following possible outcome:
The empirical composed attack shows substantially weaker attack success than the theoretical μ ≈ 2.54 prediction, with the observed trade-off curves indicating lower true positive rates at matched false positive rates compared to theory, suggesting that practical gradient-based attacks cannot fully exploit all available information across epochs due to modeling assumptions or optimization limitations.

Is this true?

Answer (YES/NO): YES